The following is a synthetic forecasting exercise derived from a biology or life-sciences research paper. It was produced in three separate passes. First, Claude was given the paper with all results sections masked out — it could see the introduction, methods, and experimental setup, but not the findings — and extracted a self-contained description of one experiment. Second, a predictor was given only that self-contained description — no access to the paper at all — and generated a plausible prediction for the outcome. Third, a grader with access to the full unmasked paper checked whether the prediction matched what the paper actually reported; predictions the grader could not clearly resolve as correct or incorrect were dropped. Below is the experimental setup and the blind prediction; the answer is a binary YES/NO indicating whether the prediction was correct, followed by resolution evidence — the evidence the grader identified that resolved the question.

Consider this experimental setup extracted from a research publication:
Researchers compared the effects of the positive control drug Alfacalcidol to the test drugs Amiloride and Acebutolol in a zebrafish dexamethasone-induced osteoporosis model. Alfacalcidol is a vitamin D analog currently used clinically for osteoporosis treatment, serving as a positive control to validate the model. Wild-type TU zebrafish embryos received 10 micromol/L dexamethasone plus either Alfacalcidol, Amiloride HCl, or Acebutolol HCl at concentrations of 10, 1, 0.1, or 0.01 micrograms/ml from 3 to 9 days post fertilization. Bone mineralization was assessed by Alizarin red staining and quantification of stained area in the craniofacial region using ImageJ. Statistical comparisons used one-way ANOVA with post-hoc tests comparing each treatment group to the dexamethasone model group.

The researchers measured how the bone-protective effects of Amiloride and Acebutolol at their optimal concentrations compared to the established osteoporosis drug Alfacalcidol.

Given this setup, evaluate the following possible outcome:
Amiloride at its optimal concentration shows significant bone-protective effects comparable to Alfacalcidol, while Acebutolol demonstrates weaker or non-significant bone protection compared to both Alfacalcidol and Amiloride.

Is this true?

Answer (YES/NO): NO